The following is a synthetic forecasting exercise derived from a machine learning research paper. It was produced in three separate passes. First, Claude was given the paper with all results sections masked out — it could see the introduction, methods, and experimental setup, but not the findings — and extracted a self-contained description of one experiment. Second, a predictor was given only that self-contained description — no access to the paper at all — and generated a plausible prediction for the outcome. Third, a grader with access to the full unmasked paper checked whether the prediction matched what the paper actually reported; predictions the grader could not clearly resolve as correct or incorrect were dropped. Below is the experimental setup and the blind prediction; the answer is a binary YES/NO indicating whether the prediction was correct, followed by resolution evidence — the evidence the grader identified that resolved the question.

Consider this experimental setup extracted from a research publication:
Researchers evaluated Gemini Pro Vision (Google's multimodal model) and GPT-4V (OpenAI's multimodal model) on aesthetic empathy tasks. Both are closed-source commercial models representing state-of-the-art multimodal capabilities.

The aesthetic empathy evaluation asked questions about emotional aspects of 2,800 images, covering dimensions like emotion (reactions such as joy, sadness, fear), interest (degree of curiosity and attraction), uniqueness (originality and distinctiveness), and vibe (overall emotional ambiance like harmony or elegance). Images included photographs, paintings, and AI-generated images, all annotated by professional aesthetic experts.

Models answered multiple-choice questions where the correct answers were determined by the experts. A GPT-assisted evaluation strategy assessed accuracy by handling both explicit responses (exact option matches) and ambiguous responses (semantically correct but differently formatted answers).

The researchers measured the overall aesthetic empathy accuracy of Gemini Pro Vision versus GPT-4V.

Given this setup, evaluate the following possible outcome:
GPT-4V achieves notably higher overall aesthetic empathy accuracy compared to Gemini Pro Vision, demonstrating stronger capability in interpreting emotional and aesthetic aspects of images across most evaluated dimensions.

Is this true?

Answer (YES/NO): NO